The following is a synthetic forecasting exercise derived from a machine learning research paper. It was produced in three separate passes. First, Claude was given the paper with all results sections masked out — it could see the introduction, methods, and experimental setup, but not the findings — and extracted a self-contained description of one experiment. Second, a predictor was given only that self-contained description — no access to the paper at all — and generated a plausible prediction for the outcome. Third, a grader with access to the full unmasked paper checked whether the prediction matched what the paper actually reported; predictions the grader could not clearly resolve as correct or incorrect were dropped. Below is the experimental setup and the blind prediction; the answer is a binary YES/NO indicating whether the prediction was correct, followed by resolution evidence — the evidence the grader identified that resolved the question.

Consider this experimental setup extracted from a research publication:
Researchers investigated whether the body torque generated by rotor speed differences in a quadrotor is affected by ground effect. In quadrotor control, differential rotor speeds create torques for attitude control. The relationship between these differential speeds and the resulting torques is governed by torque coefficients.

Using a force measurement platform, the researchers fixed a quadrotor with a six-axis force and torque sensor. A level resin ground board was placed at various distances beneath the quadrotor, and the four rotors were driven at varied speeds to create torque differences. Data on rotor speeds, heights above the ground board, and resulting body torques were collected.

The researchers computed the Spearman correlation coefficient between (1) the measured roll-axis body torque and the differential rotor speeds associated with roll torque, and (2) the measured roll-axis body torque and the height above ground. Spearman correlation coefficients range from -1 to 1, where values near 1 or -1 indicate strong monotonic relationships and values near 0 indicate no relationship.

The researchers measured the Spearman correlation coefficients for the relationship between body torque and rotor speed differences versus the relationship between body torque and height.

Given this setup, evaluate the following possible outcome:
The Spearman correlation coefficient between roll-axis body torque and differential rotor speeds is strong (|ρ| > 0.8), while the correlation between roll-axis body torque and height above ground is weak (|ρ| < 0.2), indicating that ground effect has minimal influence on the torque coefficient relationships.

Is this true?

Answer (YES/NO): YES